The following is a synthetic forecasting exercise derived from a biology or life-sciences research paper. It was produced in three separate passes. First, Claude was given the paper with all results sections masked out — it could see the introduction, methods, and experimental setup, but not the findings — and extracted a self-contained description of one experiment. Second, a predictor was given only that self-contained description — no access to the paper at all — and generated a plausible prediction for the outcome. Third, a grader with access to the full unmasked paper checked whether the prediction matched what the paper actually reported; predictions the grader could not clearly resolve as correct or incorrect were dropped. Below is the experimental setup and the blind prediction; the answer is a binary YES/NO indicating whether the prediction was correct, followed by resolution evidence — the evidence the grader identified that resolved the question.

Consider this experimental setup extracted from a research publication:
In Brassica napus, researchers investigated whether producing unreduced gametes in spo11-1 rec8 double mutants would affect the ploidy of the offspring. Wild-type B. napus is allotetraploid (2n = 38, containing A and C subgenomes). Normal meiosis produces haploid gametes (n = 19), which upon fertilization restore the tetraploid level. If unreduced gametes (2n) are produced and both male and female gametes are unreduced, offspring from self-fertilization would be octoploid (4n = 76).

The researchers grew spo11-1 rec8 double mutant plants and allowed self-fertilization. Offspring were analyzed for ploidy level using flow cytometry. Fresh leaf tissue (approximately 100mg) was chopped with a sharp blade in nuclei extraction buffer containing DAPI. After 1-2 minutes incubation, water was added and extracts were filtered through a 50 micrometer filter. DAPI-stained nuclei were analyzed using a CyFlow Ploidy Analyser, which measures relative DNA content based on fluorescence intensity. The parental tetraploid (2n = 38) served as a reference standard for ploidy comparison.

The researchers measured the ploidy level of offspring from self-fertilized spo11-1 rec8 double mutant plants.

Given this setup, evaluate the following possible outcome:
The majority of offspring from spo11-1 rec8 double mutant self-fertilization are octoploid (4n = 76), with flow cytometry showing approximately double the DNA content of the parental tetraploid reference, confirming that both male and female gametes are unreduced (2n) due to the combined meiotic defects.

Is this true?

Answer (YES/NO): NO